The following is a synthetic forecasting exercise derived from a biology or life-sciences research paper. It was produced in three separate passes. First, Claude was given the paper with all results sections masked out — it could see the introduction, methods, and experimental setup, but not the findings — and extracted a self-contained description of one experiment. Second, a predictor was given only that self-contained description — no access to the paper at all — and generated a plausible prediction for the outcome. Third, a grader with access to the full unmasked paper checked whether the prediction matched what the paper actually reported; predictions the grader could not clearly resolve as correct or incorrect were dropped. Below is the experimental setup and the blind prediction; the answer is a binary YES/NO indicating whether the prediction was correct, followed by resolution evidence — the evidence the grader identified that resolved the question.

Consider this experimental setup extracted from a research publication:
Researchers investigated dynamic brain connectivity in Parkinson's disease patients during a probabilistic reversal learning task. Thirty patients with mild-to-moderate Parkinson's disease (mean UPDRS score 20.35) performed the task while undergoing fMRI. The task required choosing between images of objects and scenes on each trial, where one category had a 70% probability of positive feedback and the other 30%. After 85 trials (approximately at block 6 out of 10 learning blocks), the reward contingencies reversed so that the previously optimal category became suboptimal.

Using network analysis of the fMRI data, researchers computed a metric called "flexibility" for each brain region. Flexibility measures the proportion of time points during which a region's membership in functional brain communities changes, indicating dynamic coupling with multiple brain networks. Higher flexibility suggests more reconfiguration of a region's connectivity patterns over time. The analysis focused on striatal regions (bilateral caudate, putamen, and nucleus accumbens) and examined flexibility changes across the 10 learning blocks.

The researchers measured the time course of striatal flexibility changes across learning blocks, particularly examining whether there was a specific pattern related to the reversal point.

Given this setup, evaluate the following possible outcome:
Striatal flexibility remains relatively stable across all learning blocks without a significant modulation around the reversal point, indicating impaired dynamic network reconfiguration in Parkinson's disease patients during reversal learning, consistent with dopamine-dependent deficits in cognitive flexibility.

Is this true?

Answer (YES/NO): NO